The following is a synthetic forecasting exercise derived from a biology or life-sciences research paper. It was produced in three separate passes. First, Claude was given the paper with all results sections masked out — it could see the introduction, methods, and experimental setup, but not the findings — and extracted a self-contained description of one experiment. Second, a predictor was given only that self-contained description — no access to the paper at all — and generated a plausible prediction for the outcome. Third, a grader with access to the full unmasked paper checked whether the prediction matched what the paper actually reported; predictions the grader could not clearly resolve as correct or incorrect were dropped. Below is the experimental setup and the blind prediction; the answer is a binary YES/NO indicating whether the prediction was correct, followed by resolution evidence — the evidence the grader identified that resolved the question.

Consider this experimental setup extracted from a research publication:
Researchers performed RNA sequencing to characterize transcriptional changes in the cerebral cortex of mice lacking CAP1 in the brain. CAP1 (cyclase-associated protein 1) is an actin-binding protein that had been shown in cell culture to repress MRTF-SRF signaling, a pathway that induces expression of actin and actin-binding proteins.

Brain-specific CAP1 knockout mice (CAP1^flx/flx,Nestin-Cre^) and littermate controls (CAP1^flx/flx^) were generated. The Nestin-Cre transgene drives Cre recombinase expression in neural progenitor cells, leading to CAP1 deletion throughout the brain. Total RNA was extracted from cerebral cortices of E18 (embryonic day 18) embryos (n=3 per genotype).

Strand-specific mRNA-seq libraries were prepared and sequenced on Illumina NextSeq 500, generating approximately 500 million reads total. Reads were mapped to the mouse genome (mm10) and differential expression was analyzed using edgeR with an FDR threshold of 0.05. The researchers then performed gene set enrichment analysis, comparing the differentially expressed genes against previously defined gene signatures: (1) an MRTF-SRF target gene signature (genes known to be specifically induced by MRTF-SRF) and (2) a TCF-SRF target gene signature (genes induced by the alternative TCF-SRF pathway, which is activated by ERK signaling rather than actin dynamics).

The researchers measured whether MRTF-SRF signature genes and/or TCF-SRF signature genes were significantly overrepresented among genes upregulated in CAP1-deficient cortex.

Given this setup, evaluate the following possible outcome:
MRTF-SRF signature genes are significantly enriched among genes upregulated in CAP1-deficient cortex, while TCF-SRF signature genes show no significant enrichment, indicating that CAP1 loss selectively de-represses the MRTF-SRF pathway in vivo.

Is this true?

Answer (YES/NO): YES